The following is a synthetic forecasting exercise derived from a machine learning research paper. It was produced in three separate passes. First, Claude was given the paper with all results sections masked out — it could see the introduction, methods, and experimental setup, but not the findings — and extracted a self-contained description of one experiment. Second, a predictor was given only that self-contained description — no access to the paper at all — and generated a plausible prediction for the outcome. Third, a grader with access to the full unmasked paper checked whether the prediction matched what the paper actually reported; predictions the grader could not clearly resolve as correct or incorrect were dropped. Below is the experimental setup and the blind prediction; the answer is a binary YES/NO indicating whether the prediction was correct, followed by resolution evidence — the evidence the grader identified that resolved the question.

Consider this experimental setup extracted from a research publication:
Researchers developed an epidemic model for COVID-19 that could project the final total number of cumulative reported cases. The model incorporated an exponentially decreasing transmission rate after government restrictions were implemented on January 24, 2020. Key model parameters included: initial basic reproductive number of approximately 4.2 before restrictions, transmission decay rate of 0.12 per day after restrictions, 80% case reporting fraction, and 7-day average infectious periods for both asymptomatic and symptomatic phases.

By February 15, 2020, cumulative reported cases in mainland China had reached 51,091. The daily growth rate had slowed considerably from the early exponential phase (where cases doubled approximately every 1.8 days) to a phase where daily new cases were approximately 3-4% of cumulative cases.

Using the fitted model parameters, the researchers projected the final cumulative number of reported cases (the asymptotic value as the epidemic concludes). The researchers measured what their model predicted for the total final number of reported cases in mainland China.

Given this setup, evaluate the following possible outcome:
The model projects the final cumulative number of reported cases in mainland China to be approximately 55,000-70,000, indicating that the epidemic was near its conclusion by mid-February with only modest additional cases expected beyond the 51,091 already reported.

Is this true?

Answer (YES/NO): YES